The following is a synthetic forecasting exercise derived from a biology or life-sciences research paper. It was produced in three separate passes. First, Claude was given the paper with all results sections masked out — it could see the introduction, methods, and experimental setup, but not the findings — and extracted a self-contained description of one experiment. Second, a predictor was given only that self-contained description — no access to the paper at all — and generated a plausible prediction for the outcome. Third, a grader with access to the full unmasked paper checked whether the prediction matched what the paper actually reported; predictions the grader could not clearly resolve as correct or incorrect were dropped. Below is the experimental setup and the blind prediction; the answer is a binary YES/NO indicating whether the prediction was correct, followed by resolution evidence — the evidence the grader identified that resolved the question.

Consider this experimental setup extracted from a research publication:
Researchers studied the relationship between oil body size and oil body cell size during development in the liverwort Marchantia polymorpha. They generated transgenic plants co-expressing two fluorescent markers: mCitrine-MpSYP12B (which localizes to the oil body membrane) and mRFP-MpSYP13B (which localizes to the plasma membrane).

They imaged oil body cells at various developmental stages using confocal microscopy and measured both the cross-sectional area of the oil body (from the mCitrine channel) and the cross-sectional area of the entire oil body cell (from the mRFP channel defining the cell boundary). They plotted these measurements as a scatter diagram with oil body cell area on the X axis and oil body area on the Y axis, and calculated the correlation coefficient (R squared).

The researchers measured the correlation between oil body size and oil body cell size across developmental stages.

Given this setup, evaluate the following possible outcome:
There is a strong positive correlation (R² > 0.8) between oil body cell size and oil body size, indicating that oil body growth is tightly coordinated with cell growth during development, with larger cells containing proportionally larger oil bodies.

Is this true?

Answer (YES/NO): YES